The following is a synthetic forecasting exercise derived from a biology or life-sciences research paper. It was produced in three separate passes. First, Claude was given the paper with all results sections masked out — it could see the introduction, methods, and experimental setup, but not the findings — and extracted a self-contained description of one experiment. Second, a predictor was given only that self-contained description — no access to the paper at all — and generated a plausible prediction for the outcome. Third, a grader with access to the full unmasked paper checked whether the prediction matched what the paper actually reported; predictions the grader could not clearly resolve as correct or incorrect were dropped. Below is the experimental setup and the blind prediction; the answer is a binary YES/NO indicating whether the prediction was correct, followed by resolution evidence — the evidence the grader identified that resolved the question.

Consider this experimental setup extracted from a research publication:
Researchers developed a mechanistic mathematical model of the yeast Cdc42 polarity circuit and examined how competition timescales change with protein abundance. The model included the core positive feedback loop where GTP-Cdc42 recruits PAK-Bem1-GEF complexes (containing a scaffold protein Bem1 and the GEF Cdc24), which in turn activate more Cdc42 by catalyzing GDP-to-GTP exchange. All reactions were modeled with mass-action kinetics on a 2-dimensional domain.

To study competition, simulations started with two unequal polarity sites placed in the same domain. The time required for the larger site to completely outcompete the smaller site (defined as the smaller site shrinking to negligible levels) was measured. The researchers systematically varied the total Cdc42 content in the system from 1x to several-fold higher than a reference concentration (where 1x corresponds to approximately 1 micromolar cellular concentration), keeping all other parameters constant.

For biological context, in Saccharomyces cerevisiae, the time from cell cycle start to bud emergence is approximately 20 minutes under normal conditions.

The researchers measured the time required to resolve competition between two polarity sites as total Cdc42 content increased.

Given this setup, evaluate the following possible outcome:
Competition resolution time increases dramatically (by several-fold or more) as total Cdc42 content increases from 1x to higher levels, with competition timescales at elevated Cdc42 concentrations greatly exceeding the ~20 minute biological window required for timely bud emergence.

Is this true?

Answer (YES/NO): YES